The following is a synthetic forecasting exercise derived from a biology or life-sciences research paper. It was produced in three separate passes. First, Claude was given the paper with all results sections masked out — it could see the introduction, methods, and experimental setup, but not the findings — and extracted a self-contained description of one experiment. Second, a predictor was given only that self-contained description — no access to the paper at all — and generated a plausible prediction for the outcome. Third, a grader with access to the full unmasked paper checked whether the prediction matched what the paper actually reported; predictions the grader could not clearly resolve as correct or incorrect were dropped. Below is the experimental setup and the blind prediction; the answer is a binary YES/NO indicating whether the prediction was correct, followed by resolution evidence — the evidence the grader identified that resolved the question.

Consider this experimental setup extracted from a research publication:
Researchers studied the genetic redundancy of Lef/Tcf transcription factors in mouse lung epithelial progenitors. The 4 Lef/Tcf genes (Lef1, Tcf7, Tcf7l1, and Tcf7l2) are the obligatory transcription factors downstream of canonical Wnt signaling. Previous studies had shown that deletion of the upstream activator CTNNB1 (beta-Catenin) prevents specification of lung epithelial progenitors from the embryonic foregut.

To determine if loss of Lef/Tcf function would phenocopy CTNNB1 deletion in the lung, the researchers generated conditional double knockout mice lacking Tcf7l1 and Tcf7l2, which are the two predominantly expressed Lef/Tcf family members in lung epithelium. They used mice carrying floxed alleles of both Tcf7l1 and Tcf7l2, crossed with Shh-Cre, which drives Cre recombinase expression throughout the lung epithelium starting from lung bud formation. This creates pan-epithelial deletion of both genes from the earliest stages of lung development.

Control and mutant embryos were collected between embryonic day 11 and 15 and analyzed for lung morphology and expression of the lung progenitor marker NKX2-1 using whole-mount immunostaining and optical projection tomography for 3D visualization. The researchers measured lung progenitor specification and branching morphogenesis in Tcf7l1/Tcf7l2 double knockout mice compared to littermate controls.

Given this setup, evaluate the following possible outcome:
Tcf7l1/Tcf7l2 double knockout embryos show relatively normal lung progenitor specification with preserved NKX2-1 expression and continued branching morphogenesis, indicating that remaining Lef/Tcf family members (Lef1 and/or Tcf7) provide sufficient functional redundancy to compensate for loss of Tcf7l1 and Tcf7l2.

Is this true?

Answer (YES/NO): YES